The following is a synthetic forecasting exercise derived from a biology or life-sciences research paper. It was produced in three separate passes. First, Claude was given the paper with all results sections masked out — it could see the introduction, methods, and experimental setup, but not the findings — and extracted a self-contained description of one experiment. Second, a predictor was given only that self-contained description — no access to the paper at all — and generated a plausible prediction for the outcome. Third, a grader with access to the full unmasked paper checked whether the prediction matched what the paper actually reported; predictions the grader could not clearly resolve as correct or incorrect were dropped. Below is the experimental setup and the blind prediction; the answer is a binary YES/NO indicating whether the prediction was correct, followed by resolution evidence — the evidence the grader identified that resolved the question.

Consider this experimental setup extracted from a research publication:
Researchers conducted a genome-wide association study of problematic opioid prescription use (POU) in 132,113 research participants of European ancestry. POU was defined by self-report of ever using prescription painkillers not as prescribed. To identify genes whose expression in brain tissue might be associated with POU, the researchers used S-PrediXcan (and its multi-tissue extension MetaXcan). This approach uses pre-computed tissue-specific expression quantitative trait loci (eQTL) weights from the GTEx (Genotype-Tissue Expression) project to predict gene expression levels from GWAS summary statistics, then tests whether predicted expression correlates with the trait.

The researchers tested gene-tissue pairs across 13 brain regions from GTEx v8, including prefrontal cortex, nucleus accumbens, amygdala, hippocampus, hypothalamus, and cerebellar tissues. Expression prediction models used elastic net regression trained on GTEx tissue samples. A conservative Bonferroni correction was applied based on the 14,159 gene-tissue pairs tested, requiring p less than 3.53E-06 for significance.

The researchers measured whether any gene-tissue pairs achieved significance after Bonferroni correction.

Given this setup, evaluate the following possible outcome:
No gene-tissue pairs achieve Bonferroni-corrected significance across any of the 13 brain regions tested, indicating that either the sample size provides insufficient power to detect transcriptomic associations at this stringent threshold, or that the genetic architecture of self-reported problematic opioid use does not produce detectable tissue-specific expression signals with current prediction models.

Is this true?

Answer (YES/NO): YES